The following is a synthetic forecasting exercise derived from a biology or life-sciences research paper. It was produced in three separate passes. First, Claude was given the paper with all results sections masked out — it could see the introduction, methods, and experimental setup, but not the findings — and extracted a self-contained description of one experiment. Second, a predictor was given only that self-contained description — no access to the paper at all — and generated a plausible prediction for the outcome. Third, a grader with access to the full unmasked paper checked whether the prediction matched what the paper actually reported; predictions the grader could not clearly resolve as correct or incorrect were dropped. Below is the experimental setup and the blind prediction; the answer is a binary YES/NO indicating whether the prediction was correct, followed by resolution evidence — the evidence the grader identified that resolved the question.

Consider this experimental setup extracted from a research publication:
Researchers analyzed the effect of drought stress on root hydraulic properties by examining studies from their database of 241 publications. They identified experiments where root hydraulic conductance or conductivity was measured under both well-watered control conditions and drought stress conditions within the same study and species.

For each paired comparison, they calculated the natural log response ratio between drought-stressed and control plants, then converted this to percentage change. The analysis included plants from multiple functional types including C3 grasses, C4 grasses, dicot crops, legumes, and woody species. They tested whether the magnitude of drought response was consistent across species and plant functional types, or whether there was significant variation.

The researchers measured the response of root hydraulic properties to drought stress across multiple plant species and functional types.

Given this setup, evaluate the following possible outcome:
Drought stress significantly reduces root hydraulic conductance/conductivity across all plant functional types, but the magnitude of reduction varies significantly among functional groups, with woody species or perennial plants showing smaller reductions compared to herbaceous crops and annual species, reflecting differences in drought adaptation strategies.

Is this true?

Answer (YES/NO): NO